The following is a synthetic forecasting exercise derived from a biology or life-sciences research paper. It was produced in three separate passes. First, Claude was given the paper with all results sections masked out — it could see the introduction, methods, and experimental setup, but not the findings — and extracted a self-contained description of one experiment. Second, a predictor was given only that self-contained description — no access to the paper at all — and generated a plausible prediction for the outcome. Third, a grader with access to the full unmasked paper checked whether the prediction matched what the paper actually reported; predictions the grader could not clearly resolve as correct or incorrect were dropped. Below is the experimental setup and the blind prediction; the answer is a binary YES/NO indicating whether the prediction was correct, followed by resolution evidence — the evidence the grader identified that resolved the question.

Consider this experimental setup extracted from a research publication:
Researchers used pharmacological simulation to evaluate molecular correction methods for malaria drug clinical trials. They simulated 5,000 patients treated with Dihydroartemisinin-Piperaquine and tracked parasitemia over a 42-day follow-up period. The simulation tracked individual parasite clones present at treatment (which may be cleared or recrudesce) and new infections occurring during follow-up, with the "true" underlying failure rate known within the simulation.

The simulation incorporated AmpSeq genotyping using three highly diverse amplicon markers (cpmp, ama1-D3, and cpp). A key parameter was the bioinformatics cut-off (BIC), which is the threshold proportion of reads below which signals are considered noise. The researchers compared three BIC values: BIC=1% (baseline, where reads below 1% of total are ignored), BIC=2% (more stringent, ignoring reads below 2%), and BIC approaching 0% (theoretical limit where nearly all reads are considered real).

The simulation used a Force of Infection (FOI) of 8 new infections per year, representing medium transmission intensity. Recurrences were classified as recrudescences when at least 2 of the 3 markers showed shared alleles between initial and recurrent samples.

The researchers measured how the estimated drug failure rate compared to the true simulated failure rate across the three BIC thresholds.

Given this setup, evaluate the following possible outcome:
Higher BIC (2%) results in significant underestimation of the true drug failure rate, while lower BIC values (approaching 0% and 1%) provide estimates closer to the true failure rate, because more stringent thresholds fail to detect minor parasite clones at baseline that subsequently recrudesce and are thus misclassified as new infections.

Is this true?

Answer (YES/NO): NO